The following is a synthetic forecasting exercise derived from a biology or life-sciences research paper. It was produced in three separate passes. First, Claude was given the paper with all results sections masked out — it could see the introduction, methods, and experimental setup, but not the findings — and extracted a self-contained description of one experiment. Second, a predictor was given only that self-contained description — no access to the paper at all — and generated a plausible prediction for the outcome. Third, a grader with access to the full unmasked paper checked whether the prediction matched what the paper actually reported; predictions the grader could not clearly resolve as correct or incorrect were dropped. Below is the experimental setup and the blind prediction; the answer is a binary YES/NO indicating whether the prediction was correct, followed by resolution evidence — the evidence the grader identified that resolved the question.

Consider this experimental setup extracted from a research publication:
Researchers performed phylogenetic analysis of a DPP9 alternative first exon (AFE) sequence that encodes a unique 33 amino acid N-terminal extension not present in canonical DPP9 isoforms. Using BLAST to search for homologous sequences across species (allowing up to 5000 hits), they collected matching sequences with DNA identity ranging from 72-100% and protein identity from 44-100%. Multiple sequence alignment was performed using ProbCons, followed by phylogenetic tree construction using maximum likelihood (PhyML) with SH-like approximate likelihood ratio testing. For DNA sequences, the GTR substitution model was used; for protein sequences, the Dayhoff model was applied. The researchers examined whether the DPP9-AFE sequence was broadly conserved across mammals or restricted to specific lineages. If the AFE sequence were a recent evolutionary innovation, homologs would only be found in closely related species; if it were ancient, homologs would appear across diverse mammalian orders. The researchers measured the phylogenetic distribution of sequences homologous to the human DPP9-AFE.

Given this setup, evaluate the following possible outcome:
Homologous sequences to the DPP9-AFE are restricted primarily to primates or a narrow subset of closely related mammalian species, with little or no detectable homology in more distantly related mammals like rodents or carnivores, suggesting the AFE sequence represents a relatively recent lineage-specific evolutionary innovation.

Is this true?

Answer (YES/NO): NO